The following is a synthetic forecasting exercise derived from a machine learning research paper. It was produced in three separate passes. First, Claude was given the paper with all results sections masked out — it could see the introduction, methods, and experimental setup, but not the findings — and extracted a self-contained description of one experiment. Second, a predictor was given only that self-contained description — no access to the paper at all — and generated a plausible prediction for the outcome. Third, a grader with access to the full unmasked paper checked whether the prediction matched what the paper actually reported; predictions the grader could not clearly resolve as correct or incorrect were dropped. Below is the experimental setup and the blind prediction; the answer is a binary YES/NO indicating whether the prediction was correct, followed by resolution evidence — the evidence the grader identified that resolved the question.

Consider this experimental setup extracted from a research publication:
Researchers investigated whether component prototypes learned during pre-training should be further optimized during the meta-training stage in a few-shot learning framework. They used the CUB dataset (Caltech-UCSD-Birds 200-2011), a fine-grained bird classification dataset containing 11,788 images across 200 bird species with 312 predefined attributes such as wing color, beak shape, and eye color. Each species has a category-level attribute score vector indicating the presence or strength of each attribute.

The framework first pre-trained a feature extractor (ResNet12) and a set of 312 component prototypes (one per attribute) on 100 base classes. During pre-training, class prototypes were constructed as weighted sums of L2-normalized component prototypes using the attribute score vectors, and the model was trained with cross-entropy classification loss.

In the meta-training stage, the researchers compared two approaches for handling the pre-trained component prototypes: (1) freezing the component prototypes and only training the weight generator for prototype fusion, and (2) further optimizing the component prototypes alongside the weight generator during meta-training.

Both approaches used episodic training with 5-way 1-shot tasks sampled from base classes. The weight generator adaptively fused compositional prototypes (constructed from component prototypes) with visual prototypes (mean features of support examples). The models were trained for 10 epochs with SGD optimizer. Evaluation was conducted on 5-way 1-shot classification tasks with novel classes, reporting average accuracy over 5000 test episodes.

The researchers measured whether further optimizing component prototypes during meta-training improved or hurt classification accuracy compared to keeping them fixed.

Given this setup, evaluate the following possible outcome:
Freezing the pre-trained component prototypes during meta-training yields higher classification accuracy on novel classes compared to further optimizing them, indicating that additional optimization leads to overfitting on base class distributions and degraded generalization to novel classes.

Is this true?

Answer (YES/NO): NO